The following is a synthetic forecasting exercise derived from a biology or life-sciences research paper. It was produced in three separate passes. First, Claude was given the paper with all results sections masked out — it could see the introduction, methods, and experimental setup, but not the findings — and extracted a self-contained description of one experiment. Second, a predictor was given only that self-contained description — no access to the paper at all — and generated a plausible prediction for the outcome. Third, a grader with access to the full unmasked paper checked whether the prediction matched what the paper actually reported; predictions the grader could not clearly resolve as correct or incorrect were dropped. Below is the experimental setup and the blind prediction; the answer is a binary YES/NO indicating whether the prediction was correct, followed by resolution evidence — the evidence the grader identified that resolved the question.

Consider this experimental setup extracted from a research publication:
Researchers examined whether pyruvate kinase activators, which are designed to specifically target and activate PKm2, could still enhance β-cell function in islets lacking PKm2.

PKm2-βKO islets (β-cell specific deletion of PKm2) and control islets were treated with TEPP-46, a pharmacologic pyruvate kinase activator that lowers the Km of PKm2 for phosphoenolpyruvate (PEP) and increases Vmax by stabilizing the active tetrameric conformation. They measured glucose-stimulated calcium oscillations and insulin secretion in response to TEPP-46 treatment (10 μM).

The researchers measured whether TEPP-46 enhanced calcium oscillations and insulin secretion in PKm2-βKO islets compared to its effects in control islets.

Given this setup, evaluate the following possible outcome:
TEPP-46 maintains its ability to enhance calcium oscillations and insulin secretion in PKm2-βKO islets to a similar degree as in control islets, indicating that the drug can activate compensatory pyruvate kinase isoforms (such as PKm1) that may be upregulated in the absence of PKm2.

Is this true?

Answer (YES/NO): NO